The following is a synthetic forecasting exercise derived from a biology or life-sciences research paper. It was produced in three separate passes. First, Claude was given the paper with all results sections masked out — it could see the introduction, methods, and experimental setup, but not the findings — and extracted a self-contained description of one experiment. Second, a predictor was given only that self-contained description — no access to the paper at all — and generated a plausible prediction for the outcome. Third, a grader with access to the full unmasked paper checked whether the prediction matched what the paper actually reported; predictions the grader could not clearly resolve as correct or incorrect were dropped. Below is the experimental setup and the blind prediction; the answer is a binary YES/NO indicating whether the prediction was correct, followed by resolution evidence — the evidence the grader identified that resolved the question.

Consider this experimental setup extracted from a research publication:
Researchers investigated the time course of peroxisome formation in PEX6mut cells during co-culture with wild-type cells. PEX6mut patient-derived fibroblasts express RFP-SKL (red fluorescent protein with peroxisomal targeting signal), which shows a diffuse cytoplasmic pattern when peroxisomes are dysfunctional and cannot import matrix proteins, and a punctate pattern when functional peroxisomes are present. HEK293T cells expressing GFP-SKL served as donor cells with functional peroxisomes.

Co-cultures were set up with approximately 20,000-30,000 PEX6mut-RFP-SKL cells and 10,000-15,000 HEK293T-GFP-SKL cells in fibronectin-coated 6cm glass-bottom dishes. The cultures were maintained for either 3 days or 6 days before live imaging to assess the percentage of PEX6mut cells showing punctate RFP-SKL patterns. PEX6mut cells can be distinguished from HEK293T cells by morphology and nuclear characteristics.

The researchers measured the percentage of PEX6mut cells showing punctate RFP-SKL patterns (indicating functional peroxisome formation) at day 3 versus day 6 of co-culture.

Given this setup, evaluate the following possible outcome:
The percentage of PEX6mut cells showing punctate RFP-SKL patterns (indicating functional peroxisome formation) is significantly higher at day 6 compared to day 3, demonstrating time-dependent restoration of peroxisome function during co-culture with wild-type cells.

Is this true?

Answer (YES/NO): YES